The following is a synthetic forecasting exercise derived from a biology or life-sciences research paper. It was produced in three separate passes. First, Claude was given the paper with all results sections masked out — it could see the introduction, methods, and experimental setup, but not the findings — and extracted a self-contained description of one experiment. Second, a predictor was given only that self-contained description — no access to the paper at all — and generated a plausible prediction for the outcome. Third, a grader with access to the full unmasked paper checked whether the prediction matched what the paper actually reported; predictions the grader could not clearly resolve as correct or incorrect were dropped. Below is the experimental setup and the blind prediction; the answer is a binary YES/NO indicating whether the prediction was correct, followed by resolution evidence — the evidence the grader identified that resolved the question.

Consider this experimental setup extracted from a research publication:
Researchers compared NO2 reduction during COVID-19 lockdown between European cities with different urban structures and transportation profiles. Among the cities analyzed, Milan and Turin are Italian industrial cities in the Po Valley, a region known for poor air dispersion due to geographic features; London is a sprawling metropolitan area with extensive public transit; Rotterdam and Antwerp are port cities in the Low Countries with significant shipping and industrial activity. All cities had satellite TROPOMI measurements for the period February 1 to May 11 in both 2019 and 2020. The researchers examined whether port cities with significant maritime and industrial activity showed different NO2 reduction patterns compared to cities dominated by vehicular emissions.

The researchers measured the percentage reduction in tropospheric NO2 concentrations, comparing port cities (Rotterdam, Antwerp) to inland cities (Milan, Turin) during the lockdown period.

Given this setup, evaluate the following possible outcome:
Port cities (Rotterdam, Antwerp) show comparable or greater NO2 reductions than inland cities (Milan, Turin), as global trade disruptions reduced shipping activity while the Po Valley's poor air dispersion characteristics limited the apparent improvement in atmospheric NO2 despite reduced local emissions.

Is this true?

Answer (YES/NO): NO